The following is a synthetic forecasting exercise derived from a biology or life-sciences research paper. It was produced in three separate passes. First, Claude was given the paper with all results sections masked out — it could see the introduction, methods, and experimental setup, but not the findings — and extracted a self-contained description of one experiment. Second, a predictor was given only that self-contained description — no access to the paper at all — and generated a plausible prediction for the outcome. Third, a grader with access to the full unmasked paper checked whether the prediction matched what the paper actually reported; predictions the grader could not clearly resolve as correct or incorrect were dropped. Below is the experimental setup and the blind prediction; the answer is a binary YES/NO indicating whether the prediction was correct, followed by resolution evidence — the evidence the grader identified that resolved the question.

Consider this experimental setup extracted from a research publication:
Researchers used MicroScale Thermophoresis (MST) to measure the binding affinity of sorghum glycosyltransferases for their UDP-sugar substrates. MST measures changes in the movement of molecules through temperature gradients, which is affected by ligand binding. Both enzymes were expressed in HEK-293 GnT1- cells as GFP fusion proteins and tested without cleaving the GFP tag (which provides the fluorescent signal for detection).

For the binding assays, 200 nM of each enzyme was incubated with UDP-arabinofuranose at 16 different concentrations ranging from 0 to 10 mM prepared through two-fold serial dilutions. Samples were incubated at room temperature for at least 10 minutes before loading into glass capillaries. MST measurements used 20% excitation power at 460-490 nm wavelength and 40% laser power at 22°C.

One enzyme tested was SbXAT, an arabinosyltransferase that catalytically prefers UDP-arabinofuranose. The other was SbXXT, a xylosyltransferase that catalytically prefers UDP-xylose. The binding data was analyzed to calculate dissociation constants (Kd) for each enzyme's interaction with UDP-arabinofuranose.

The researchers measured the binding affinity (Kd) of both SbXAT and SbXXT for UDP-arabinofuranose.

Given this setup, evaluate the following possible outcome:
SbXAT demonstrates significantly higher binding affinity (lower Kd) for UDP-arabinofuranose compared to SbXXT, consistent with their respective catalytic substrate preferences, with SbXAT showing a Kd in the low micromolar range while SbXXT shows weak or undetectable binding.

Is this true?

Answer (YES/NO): NO